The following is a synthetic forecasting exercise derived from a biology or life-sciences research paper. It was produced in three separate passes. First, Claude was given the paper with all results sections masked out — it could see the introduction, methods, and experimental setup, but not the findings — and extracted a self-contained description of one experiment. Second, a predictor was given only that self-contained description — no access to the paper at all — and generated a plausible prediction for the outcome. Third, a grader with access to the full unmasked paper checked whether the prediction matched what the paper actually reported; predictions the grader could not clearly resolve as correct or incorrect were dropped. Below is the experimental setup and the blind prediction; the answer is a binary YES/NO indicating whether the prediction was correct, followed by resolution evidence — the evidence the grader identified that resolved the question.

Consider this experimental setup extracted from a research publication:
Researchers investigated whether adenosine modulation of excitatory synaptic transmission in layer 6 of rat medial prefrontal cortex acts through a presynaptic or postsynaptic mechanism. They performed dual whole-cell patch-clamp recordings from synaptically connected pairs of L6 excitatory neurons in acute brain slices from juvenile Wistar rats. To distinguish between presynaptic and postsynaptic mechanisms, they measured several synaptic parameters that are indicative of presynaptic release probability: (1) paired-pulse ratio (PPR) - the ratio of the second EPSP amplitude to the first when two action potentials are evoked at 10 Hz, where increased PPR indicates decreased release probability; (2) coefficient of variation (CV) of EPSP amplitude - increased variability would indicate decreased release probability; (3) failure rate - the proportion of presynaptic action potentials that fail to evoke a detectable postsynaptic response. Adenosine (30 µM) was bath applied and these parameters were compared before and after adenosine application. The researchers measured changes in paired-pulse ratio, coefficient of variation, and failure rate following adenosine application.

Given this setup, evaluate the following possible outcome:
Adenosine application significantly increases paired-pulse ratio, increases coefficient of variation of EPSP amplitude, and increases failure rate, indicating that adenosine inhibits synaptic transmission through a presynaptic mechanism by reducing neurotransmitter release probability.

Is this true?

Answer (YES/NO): YES